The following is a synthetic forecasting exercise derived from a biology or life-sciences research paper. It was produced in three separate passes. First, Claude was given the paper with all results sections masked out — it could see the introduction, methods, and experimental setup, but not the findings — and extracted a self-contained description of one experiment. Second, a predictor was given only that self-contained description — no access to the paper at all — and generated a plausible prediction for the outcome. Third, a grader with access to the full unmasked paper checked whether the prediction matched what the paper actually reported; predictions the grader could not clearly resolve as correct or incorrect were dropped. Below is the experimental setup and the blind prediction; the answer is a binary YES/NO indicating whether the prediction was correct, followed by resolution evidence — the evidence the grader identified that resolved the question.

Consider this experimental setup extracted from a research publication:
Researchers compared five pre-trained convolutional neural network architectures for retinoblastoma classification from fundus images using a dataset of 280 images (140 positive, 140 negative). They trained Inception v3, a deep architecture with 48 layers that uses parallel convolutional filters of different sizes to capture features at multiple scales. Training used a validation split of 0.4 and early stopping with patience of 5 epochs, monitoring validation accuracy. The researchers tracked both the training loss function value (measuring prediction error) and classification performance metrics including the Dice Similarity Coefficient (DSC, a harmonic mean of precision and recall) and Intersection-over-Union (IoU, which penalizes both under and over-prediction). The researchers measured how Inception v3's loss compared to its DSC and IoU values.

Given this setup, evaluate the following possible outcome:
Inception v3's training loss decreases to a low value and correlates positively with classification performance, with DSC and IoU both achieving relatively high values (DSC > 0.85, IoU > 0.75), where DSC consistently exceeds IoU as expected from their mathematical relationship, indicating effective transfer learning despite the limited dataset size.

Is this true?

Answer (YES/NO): NO